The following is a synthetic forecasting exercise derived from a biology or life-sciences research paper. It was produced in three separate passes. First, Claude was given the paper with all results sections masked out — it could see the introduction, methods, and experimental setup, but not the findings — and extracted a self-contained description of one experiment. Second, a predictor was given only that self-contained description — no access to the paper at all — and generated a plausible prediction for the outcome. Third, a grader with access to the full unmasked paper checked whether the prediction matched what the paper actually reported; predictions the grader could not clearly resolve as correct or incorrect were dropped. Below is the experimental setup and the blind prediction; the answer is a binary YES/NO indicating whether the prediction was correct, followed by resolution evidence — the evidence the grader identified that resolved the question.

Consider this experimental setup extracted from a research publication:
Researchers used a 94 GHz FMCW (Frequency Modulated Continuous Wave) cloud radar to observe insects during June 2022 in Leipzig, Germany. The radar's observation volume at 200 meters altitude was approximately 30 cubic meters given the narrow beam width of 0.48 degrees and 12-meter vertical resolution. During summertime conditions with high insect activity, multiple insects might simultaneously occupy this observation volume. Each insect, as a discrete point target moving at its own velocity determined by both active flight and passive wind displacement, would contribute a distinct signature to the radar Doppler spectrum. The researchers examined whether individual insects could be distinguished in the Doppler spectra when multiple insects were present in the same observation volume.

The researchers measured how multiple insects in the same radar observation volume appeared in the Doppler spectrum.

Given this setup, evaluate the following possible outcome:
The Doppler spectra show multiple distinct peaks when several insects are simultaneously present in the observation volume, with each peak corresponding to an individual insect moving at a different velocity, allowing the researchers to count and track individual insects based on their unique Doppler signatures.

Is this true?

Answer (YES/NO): YES